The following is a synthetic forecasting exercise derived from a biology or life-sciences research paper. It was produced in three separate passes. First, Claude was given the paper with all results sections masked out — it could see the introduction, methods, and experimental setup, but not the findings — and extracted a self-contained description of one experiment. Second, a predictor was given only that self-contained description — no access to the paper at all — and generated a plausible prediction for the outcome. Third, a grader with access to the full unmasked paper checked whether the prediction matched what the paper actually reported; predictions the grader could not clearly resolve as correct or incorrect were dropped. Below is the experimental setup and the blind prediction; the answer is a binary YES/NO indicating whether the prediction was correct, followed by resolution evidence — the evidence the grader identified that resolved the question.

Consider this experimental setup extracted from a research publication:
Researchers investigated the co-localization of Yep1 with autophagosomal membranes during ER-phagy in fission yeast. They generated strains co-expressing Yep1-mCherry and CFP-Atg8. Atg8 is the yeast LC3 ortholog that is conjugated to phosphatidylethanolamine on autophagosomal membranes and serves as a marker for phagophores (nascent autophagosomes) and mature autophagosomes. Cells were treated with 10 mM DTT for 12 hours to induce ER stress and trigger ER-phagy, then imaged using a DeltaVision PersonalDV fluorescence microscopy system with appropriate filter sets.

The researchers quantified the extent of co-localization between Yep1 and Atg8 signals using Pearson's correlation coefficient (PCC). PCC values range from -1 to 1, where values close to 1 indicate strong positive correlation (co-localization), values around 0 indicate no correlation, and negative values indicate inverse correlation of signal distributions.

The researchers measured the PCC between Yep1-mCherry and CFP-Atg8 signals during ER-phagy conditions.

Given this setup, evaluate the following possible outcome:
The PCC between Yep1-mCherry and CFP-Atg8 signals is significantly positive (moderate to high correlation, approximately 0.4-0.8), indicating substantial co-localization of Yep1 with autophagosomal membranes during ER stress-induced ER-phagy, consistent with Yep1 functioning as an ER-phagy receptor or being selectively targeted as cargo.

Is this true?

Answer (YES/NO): NO